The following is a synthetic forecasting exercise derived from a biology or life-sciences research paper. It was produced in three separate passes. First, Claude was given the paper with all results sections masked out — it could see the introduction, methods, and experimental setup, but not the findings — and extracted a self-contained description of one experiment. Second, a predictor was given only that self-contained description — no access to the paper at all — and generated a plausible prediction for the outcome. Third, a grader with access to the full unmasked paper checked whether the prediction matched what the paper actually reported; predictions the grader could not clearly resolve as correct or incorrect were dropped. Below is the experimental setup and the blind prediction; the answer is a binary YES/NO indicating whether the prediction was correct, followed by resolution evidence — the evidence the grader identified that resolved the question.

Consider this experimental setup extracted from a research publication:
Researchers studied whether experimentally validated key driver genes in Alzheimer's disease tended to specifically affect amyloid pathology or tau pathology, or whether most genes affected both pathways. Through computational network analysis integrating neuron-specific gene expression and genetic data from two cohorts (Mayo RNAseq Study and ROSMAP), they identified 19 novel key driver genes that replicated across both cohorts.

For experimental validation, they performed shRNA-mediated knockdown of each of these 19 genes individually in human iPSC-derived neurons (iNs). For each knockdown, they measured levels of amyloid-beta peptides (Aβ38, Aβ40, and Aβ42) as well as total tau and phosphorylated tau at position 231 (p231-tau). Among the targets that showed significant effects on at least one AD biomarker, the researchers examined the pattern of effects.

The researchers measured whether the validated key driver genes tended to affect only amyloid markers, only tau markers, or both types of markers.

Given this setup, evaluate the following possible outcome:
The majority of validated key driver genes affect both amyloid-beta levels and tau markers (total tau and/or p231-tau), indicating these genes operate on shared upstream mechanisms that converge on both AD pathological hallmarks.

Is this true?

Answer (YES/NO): NO